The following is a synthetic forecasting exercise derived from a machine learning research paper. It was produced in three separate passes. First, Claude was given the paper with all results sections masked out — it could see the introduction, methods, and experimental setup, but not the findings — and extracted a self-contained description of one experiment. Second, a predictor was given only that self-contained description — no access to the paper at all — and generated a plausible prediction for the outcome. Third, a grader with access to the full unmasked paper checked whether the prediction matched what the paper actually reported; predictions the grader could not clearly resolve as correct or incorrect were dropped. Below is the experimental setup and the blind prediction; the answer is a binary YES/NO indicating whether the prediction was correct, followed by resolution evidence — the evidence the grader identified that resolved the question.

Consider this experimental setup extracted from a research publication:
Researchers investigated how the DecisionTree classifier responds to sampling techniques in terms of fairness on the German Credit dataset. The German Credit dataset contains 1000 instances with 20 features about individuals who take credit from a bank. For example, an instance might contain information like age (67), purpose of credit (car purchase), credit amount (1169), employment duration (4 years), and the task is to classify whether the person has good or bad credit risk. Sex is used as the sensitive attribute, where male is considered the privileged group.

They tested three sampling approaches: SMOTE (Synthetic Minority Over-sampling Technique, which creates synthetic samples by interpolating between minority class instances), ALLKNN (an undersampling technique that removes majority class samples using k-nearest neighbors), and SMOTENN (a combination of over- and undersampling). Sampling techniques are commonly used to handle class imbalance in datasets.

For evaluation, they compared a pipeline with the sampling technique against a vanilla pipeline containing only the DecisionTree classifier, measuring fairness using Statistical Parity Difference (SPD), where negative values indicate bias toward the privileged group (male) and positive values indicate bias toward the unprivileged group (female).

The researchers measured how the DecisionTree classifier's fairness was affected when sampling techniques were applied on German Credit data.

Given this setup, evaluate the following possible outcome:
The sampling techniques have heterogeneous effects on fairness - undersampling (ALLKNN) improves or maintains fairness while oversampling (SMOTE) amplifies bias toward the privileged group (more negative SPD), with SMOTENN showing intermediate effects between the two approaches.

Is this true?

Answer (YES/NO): NO